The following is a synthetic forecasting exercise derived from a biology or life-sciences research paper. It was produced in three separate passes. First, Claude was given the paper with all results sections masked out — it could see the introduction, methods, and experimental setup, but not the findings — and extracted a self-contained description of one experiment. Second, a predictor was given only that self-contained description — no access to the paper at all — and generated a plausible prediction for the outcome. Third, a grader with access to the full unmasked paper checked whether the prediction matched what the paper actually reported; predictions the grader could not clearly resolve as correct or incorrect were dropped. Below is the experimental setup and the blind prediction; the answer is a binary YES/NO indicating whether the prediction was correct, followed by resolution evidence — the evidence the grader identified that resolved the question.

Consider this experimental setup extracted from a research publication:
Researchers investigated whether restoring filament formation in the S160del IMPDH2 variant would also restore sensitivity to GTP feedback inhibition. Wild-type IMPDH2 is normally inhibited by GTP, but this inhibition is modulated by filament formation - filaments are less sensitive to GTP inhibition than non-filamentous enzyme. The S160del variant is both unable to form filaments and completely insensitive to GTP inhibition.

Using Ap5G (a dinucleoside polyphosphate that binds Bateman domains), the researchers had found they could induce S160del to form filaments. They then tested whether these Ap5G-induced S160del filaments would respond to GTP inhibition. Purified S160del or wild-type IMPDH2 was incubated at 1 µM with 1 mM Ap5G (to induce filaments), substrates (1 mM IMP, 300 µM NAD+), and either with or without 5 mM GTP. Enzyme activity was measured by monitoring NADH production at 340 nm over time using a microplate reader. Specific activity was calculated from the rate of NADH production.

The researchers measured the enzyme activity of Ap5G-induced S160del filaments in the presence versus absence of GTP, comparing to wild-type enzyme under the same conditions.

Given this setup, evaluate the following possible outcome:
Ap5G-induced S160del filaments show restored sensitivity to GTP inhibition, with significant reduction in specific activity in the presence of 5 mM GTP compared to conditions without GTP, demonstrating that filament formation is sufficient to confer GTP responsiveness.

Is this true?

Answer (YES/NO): NO